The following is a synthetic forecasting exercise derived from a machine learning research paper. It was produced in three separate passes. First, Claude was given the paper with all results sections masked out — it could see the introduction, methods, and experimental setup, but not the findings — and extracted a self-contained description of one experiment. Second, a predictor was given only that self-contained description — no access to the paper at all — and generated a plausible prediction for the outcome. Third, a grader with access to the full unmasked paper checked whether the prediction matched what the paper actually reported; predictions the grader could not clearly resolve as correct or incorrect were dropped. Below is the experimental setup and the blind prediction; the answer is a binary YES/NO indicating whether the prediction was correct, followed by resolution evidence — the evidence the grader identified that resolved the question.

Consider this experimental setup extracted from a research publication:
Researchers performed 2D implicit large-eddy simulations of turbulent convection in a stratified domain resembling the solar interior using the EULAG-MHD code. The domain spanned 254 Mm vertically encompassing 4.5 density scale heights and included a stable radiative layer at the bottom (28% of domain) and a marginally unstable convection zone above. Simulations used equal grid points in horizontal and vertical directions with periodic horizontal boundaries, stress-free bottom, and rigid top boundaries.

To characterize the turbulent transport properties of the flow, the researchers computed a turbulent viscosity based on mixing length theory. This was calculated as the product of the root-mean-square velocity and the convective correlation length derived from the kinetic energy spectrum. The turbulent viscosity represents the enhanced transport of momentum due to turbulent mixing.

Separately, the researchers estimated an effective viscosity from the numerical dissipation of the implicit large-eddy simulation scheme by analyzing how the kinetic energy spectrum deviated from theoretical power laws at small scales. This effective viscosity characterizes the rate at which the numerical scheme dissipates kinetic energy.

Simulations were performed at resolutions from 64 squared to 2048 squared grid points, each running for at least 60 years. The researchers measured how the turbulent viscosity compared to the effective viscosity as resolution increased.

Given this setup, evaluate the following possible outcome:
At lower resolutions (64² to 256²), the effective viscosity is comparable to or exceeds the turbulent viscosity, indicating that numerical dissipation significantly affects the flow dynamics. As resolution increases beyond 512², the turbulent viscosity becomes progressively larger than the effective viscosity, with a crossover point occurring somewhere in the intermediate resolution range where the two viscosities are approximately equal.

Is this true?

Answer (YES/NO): NO